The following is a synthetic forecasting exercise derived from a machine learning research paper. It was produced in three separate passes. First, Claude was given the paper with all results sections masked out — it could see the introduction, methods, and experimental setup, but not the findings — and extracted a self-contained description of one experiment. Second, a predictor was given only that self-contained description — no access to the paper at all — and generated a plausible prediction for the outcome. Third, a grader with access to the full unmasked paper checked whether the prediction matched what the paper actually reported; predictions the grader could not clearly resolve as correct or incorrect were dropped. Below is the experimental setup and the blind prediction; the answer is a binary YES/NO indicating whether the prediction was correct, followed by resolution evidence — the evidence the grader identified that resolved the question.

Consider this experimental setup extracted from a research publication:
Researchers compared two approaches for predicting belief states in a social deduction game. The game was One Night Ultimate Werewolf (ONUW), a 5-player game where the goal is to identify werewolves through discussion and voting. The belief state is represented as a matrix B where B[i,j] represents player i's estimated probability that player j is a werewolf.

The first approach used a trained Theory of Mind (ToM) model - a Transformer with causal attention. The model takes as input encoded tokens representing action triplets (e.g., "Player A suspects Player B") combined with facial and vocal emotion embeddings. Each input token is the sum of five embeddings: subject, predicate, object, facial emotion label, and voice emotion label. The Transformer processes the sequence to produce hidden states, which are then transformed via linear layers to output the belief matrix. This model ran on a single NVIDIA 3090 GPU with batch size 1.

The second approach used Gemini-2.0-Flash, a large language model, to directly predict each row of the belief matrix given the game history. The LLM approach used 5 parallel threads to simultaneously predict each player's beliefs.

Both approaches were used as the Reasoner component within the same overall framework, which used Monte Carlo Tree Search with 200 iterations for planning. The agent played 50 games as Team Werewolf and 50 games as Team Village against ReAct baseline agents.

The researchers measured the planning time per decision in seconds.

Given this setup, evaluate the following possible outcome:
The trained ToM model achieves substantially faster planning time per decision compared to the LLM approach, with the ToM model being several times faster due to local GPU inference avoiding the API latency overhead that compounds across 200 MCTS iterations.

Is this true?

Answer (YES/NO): YES